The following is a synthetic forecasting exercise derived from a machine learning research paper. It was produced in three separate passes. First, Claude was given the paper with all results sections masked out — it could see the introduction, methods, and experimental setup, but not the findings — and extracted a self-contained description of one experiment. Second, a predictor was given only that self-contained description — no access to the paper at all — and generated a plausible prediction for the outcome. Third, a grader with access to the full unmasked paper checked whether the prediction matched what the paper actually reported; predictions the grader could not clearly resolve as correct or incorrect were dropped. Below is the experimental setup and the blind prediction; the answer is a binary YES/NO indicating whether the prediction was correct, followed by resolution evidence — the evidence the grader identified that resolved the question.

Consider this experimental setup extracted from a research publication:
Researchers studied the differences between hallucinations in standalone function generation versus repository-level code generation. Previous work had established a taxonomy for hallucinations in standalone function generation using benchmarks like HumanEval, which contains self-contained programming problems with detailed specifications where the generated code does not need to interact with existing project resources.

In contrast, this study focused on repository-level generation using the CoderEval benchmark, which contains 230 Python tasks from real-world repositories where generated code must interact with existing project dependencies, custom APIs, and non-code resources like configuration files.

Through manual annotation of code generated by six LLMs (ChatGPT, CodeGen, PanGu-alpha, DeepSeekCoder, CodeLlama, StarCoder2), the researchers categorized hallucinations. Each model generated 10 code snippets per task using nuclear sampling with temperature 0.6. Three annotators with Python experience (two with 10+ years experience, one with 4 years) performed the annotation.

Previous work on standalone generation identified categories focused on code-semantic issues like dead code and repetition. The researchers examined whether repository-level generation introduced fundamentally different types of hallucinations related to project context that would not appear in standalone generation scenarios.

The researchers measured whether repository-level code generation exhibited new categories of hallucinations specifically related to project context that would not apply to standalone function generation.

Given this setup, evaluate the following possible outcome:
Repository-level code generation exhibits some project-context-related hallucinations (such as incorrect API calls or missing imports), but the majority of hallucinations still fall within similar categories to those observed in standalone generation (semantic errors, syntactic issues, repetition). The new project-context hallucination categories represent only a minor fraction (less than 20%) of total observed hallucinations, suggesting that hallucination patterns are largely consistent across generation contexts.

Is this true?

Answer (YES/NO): NO